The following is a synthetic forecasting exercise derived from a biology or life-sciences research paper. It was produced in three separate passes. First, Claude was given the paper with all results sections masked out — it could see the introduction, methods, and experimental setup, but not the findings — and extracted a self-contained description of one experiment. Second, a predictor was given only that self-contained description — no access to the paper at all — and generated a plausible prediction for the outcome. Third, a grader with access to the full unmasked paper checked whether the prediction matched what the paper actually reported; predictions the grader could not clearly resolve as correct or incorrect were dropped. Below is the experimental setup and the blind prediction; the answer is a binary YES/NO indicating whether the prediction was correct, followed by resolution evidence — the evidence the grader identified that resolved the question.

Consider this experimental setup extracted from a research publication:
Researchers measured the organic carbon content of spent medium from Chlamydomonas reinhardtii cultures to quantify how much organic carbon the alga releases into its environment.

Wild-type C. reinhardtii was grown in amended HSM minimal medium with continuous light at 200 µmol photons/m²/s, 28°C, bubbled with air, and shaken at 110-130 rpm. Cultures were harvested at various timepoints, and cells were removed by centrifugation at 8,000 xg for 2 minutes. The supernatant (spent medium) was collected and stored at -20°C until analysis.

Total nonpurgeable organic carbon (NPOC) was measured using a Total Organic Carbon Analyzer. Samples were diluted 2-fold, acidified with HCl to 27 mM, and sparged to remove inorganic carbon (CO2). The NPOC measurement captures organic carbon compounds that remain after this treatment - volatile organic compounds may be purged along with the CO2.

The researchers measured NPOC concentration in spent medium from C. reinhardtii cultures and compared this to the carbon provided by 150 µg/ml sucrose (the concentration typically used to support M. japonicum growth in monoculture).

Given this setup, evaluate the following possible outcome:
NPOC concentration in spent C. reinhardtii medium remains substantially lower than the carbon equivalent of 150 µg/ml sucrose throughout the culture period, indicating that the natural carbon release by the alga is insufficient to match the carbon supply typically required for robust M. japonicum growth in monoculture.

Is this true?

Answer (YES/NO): YES